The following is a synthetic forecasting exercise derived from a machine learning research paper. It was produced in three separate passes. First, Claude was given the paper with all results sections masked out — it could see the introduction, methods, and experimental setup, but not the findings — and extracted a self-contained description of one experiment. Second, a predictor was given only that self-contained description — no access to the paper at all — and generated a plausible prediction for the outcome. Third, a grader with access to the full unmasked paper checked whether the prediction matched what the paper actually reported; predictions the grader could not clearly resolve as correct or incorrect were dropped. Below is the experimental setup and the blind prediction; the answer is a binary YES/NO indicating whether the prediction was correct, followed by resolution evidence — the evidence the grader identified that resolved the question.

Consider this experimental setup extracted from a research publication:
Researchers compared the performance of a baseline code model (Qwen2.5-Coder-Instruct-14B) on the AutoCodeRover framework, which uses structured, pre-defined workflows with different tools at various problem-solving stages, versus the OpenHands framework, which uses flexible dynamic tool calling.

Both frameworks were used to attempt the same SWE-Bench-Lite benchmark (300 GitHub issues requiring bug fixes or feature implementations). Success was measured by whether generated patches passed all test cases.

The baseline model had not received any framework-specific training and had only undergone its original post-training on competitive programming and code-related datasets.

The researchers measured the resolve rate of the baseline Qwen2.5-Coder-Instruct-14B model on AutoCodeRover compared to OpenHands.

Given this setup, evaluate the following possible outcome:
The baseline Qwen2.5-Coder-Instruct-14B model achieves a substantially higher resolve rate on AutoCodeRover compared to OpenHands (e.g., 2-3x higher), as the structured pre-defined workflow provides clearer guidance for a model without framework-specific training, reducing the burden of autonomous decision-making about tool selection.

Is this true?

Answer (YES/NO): NO